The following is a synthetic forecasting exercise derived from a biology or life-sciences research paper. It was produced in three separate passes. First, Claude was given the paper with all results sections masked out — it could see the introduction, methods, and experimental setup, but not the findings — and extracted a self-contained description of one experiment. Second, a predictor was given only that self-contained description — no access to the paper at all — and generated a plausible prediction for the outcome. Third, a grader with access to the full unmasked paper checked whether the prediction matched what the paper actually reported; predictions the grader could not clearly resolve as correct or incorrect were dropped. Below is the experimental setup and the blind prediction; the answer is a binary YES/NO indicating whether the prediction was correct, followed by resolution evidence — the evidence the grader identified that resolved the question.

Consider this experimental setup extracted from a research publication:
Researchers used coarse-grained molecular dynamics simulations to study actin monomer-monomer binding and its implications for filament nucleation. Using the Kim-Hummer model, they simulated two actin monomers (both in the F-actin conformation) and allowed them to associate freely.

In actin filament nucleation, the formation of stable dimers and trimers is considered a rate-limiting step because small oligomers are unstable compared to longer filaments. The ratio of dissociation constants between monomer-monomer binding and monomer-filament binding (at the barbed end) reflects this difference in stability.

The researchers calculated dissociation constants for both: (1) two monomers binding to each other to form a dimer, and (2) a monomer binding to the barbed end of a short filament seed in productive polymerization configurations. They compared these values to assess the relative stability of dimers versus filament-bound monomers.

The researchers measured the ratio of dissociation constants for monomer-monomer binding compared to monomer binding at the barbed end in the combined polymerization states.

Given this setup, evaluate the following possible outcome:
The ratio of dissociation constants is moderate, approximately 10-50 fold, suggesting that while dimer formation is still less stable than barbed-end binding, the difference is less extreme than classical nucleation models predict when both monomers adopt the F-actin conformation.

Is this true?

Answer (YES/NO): NO